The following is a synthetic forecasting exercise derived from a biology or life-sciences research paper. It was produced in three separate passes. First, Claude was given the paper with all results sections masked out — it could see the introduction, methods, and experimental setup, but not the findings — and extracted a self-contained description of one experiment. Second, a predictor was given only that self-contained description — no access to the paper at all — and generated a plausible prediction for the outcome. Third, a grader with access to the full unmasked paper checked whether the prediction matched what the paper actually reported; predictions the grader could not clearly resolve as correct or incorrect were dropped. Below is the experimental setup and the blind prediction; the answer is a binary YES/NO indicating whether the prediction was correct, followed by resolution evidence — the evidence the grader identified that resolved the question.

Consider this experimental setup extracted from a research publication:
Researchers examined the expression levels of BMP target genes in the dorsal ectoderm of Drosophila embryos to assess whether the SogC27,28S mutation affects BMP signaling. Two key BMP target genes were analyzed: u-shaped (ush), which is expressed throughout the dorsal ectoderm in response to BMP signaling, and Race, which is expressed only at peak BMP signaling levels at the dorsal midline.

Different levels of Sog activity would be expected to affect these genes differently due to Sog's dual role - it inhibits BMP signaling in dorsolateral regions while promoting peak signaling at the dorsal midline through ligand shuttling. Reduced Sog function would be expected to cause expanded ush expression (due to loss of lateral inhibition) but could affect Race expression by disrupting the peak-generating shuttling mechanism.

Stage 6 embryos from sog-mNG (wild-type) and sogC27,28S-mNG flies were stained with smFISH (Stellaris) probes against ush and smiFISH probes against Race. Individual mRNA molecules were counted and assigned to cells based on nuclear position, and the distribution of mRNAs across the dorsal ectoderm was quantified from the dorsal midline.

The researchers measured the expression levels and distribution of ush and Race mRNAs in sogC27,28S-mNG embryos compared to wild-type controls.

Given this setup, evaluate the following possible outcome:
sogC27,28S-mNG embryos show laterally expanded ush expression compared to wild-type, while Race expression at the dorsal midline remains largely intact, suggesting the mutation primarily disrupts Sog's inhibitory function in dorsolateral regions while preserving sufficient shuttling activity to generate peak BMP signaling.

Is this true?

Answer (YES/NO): NO